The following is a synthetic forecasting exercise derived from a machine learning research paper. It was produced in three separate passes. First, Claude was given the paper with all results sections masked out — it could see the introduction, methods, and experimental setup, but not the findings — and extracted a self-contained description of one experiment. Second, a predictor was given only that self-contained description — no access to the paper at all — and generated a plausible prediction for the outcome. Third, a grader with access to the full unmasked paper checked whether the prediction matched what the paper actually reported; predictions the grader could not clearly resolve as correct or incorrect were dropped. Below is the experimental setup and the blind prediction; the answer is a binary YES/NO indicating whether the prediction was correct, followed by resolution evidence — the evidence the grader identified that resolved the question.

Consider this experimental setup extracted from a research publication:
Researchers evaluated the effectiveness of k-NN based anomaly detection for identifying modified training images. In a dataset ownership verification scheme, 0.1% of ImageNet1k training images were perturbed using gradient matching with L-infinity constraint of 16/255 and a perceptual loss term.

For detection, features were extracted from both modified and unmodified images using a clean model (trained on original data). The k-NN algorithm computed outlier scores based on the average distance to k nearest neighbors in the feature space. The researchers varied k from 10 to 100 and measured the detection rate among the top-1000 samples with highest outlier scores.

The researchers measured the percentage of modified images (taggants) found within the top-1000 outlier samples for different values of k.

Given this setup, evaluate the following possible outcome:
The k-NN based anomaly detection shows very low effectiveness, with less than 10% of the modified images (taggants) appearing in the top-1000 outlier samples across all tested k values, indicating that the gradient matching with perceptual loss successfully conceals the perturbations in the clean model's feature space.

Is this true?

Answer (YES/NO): YES